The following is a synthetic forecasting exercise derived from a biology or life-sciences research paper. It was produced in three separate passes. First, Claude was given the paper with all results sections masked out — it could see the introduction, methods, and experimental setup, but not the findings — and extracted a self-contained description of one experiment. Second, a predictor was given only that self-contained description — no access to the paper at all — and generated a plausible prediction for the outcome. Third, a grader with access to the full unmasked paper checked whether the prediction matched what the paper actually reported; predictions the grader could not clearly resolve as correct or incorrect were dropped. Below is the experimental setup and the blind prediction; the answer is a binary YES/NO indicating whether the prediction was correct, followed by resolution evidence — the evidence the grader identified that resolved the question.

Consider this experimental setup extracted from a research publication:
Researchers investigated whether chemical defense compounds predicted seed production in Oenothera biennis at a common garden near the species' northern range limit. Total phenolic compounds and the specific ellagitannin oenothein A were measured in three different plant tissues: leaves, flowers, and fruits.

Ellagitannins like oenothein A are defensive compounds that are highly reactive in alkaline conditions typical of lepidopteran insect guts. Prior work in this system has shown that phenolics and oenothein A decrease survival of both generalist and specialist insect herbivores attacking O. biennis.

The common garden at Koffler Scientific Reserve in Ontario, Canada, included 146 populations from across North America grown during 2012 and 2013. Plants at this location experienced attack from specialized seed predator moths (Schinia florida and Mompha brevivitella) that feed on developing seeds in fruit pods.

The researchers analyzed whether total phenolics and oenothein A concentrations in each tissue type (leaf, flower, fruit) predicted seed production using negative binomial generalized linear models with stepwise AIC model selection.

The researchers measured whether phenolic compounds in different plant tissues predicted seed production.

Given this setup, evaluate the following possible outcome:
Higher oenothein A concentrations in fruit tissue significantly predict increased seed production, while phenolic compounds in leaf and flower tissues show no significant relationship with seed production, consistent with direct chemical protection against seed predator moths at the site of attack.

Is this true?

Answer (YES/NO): NO